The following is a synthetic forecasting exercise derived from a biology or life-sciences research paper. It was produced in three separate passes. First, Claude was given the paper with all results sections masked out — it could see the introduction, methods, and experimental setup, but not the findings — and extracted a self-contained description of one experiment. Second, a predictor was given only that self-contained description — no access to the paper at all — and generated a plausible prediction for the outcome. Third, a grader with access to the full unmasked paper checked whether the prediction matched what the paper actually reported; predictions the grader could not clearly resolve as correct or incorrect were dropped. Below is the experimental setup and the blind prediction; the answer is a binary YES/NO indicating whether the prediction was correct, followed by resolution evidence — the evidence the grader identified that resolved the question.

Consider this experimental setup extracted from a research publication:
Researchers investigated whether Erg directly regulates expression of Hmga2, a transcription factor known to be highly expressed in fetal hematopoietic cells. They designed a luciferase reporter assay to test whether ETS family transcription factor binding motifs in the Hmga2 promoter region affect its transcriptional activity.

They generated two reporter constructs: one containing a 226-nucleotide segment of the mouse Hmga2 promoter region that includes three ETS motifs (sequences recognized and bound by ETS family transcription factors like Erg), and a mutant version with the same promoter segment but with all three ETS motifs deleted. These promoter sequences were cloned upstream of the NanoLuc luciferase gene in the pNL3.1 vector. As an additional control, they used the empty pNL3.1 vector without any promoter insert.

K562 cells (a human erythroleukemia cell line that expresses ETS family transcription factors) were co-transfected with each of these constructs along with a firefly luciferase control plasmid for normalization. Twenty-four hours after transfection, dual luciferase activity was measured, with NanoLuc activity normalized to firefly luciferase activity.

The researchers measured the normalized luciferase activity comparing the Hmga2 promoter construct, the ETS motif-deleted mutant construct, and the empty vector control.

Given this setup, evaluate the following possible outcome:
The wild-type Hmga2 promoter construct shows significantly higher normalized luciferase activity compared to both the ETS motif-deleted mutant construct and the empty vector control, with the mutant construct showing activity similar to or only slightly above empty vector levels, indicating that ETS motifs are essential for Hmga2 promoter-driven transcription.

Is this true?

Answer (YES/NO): YES